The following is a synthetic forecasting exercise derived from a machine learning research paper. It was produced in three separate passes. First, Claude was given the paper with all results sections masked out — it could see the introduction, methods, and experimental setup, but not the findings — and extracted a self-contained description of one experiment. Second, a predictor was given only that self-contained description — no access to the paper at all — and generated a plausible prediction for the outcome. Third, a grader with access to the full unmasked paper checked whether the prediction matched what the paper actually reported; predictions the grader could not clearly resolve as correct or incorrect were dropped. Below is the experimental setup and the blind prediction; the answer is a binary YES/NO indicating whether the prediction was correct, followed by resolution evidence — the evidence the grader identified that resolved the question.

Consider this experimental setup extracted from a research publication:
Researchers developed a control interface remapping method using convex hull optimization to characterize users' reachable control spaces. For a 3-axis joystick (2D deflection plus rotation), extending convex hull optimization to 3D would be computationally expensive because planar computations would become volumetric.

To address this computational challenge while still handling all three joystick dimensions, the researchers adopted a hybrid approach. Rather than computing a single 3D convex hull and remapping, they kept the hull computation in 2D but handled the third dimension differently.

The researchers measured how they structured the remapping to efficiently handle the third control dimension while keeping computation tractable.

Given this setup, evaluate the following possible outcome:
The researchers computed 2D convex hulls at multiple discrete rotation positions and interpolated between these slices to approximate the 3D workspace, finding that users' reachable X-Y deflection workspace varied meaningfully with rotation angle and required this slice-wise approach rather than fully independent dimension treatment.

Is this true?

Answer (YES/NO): NO